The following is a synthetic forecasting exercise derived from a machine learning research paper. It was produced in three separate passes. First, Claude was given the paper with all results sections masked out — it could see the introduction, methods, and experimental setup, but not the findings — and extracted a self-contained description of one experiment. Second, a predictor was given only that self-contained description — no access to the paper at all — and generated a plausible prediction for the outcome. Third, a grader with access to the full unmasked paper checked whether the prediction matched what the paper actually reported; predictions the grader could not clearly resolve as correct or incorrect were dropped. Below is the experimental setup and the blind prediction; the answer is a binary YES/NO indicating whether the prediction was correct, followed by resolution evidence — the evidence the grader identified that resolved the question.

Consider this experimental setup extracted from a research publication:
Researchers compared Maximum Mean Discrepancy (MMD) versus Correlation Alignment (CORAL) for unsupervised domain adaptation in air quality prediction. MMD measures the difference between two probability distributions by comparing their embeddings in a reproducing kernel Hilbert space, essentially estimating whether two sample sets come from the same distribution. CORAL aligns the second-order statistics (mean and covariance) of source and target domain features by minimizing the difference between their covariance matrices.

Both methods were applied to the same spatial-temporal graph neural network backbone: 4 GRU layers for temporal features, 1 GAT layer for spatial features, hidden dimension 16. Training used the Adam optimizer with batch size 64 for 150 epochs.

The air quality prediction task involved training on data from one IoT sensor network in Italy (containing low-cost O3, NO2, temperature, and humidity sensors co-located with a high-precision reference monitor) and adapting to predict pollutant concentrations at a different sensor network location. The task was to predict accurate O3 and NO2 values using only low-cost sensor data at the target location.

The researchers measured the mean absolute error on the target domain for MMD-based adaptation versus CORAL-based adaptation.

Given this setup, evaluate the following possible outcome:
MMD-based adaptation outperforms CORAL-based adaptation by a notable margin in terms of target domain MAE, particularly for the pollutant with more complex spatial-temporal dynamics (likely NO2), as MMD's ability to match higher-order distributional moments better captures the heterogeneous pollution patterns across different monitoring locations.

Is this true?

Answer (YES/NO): NO